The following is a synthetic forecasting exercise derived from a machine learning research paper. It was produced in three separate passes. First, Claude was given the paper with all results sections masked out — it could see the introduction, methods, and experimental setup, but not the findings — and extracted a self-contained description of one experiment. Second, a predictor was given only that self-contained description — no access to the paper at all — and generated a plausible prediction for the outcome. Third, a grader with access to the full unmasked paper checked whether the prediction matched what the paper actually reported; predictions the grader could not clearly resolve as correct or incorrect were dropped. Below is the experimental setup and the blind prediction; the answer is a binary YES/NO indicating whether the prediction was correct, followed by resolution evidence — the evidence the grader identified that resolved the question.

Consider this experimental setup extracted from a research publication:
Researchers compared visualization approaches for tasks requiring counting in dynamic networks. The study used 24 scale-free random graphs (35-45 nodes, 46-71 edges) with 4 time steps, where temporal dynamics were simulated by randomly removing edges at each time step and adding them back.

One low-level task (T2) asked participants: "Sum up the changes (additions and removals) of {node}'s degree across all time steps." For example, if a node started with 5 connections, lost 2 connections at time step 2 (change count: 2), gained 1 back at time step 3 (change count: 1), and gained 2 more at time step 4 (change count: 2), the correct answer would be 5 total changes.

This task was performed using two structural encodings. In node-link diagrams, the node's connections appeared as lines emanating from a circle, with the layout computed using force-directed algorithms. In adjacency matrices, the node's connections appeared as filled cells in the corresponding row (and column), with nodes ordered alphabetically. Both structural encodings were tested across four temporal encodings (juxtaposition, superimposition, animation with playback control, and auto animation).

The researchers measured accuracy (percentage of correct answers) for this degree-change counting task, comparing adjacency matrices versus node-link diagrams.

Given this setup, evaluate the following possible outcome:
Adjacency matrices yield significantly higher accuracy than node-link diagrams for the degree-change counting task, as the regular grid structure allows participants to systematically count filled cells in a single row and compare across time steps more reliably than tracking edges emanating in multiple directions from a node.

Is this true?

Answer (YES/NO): NO